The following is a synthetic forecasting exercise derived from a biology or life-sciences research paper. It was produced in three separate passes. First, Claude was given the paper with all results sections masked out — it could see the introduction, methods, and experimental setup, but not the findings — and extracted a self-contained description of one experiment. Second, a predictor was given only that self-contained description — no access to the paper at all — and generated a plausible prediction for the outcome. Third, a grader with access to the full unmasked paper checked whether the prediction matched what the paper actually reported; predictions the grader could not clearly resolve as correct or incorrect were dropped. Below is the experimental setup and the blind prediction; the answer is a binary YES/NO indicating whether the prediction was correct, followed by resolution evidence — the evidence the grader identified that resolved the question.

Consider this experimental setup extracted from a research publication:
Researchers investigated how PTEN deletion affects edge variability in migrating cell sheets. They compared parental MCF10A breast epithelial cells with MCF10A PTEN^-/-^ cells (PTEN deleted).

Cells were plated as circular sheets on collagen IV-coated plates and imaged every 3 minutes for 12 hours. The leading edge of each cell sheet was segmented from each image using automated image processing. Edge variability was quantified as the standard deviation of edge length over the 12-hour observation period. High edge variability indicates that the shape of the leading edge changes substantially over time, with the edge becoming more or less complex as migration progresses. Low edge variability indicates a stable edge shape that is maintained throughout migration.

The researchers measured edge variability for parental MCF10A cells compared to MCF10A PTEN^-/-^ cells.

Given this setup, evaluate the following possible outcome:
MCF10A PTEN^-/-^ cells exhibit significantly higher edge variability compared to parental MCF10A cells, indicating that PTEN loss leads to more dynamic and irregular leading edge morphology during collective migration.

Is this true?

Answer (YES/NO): NO